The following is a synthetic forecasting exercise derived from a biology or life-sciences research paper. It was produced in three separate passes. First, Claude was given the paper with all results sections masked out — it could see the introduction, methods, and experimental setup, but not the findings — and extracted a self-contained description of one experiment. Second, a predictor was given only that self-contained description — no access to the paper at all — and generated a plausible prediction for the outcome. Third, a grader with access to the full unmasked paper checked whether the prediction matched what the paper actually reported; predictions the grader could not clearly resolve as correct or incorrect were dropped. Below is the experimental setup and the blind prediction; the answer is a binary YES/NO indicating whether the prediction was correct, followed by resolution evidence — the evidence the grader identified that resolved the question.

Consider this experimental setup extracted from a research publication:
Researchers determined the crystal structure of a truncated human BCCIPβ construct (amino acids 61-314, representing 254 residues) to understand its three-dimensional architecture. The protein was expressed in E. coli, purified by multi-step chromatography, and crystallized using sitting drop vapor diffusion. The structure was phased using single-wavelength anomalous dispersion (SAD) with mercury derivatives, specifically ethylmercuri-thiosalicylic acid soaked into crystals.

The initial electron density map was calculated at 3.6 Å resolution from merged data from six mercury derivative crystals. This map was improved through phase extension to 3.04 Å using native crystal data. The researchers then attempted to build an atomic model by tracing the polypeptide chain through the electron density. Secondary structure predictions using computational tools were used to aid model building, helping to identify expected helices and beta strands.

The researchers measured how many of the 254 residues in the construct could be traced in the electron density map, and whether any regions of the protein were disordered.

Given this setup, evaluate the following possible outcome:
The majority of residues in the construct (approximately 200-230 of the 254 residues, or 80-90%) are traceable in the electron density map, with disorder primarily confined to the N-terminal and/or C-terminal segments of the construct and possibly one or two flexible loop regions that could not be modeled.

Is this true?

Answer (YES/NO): NO